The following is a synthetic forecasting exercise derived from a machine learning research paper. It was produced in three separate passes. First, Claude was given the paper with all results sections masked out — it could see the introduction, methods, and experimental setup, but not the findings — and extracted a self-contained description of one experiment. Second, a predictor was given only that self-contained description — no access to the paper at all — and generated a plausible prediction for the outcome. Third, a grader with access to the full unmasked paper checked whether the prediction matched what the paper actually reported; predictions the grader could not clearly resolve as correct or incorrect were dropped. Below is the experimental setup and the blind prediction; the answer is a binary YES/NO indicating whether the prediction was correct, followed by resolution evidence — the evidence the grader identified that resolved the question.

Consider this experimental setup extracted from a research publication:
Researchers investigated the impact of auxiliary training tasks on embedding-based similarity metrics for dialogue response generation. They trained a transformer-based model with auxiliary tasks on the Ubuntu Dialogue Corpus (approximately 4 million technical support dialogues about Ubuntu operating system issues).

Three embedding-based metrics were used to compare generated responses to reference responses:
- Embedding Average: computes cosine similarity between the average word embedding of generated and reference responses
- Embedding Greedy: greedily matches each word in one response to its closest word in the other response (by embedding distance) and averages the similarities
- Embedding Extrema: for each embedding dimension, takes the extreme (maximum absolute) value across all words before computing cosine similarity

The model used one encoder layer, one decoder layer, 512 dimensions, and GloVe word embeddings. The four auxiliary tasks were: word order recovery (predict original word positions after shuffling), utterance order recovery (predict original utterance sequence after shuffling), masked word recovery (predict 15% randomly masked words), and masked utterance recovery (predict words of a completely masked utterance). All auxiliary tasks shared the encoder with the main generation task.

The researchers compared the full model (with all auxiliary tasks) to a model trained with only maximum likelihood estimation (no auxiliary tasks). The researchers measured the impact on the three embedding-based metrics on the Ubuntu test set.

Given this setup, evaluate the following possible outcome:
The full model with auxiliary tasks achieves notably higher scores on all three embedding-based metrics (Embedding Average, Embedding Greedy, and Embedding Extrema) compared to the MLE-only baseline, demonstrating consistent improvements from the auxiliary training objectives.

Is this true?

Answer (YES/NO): NO